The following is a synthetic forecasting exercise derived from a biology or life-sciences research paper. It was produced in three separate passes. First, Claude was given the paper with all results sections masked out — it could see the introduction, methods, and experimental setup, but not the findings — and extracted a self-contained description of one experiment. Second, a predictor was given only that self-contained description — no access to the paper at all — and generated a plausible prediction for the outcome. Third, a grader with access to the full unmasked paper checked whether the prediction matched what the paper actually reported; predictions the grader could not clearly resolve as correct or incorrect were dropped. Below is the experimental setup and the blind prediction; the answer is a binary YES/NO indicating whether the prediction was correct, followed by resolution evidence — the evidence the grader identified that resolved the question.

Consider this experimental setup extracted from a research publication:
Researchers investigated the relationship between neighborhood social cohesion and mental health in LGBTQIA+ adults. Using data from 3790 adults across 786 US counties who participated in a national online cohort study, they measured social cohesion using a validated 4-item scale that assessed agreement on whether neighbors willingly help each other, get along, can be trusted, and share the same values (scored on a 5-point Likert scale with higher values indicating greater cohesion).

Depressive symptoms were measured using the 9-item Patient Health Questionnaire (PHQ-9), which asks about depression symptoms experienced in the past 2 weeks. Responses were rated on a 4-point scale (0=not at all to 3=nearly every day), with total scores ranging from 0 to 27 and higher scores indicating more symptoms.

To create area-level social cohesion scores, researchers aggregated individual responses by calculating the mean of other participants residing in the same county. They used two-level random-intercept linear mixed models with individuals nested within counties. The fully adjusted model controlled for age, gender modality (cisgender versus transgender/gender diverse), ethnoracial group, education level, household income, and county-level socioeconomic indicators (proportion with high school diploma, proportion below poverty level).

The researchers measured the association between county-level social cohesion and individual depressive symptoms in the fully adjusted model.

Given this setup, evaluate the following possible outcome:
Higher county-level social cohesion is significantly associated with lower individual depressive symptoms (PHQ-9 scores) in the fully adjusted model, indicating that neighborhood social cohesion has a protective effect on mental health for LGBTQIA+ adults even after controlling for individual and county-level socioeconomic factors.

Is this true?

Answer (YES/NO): YES